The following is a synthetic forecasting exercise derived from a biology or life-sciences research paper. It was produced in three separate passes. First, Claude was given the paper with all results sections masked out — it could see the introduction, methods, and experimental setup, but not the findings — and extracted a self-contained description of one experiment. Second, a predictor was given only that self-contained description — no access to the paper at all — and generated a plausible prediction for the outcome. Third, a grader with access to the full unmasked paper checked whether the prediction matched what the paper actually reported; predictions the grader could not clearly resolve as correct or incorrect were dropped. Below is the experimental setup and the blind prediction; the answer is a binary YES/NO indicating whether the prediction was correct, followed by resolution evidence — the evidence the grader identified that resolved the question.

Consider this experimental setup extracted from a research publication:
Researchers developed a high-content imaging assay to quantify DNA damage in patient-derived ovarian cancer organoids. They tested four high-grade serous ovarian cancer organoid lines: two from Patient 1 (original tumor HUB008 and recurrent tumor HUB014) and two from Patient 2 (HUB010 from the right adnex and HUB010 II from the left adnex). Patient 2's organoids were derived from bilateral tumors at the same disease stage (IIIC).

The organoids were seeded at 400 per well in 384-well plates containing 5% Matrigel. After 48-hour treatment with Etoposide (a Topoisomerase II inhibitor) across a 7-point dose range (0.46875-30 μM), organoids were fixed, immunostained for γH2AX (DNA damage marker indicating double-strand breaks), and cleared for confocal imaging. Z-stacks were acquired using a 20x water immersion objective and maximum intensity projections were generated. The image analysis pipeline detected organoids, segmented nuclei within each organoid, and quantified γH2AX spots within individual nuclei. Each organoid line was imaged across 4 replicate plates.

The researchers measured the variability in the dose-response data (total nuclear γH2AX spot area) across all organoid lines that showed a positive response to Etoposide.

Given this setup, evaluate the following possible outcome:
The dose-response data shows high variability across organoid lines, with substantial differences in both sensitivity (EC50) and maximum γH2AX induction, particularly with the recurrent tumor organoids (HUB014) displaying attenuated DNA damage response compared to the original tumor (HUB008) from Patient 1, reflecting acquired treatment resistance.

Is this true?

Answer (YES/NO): NO